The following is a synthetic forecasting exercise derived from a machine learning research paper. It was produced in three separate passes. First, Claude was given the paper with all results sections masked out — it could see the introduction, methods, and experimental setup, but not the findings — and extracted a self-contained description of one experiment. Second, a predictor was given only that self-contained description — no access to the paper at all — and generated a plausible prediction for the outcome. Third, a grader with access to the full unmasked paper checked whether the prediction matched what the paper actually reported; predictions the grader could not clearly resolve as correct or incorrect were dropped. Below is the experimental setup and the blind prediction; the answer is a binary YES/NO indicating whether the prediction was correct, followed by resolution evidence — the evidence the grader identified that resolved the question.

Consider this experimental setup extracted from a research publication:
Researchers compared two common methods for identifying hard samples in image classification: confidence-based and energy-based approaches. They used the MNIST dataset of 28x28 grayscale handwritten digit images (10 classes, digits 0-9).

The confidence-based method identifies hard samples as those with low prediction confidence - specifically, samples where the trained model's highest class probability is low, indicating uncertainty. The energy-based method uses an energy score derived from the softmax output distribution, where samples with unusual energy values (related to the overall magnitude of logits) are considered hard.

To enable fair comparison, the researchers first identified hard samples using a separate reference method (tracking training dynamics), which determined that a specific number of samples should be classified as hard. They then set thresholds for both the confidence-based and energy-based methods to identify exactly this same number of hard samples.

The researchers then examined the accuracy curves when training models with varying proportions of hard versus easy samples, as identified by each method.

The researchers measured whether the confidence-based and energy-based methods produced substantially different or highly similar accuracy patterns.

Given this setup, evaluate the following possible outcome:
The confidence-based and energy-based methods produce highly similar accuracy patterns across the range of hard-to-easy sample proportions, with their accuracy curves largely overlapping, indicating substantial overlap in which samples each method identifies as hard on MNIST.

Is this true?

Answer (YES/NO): YES